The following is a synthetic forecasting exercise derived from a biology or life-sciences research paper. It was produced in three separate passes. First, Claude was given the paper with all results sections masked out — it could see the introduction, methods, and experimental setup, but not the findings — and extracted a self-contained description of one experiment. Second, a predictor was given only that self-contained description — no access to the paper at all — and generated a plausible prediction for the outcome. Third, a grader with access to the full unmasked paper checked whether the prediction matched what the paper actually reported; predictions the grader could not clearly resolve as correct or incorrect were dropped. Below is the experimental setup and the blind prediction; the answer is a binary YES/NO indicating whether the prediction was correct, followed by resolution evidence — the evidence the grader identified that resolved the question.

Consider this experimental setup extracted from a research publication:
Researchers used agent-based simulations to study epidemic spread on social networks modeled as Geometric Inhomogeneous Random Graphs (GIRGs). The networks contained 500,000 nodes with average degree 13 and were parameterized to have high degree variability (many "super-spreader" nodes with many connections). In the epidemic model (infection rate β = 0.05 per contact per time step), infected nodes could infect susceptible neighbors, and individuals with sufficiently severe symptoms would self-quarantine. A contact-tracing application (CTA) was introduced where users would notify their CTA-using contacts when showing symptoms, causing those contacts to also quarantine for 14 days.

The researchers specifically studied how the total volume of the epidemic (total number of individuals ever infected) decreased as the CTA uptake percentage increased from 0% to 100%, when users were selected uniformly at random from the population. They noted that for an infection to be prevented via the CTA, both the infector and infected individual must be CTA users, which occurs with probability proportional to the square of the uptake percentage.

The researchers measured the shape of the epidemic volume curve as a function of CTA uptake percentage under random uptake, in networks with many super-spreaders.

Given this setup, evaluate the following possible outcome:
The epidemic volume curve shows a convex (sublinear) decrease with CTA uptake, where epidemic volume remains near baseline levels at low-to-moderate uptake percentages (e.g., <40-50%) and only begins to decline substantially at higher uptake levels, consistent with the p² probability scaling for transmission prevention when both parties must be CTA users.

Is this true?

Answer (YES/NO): NO